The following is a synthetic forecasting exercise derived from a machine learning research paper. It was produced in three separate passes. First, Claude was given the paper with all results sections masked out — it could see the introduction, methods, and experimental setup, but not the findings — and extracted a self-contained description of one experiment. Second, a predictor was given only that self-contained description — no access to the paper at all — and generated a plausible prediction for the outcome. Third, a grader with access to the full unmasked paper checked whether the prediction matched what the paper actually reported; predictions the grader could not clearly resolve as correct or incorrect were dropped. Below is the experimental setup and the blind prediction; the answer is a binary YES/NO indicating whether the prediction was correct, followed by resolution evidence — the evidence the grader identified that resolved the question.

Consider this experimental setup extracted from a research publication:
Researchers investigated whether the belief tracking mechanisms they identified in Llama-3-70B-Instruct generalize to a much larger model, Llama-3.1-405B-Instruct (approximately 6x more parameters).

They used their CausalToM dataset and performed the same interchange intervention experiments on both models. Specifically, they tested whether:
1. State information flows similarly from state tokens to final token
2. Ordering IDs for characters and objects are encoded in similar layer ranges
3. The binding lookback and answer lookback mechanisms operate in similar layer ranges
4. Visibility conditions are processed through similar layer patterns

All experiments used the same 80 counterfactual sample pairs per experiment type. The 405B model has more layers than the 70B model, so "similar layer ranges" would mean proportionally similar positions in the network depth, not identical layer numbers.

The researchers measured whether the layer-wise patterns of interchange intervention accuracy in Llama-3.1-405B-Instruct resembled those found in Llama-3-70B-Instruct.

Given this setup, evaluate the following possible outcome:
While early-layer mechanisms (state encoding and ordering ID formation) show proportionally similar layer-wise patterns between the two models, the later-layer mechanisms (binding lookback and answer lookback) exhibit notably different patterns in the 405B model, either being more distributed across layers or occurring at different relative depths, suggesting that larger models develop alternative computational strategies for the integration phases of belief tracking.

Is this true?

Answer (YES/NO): NO